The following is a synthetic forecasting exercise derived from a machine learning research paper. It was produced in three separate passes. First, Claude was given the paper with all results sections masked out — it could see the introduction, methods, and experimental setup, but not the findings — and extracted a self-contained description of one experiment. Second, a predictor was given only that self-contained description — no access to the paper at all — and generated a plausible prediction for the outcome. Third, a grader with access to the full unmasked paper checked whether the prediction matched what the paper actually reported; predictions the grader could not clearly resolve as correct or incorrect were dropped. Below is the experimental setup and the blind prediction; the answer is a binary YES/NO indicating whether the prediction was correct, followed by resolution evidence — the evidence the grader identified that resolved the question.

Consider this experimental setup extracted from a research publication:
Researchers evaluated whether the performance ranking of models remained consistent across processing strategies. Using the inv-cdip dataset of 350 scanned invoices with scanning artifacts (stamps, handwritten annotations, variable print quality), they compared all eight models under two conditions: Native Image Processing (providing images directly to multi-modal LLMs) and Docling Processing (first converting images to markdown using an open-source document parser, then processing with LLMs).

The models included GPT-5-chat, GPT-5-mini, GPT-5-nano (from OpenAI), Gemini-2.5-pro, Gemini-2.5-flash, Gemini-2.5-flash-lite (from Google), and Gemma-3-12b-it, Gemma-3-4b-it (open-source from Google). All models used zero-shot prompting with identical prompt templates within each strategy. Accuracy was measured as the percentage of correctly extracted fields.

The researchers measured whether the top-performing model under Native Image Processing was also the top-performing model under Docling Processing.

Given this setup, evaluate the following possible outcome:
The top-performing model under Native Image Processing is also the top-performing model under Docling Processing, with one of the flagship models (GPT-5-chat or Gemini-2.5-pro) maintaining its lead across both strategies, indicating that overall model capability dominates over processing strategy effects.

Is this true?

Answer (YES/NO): NO